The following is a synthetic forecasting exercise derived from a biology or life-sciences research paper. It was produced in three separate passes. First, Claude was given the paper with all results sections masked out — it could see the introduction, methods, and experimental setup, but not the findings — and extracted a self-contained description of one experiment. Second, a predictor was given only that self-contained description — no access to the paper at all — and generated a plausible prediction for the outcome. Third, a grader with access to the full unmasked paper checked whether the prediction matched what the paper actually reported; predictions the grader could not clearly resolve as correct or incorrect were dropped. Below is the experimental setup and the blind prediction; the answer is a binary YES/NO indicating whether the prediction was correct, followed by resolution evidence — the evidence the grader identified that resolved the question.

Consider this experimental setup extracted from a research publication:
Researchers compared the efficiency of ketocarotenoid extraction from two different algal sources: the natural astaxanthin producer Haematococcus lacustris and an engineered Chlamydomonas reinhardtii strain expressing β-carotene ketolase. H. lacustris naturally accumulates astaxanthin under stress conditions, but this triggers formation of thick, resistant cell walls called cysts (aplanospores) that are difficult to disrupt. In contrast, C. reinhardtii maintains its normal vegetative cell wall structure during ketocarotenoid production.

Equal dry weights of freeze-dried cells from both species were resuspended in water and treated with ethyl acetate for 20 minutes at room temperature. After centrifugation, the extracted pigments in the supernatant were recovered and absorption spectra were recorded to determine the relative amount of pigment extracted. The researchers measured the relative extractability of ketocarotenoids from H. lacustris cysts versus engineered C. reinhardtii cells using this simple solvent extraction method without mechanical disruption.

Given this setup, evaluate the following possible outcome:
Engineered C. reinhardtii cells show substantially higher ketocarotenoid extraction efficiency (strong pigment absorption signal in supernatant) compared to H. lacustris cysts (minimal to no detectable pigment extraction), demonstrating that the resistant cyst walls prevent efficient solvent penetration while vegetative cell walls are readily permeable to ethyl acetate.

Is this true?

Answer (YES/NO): YES